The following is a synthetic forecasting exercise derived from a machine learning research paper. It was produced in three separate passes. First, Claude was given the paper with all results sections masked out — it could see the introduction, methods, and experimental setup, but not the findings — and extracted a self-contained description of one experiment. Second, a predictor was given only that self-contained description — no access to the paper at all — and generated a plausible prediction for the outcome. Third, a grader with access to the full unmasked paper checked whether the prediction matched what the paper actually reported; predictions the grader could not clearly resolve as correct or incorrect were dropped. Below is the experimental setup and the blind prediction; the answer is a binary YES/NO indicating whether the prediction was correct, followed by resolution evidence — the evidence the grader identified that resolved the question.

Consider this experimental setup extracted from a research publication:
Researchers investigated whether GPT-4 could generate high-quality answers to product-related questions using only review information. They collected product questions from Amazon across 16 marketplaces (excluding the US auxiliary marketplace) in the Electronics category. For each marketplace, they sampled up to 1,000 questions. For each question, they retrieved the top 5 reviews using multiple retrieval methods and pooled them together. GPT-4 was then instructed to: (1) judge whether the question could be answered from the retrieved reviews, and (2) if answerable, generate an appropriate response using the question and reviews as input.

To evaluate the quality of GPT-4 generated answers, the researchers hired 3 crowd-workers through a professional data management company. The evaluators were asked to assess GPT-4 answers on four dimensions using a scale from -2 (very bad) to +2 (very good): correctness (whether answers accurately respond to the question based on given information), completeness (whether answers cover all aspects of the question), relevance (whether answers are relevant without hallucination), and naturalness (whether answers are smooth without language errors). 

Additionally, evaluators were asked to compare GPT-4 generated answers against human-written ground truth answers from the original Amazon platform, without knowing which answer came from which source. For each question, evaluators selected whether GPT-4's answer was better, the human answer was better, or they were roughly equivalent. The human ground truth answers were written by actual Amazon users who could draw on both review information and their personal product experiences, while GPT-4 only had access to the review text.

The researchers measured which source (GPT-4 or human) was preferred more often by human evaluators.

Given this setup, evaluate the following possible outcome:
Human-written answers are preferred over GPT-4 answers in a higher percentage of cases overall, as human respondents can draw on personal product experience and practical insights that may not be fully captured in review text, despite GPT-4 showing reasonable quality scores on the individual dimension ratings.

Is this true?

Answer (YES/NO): NO